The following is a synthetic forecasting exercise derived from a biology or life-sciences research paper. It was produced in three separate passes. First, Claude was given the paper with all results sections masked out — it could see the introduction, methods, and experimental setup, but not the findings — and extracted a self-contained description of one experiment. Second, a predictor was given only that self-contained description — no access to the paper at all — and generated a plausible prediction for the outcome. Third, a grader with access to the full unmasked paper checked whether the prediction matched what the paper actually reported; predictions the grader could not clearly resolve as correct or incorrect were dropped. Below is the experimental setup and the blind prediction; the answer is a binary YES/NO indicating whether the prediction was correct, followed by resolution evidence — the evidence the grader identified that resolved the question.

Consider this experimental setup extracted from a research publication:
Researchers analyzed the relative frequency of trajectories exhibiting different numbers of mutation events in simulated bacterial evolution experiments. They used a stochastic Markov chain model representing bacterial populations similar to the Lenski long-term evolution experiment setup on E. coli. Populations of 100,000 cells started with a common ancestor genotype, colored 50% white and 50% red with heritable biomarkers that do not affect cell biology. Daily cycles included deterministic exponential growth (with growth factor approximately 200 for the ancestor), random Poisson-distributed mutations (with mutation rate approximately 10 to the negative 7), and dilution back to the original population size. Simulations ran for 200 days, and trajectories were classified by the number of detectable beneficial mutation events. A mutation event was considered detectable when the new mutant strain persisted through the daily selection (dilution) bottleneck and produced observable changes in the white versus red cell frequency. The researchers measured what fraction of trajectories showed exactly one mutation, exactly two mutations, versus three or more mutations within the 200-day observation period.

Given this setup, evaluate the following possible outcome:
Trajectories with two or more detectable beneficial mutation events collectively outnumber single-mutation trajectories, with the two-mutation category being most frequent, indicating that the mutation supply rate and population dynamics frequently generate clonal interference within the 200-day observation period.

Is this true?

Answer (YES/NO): NO